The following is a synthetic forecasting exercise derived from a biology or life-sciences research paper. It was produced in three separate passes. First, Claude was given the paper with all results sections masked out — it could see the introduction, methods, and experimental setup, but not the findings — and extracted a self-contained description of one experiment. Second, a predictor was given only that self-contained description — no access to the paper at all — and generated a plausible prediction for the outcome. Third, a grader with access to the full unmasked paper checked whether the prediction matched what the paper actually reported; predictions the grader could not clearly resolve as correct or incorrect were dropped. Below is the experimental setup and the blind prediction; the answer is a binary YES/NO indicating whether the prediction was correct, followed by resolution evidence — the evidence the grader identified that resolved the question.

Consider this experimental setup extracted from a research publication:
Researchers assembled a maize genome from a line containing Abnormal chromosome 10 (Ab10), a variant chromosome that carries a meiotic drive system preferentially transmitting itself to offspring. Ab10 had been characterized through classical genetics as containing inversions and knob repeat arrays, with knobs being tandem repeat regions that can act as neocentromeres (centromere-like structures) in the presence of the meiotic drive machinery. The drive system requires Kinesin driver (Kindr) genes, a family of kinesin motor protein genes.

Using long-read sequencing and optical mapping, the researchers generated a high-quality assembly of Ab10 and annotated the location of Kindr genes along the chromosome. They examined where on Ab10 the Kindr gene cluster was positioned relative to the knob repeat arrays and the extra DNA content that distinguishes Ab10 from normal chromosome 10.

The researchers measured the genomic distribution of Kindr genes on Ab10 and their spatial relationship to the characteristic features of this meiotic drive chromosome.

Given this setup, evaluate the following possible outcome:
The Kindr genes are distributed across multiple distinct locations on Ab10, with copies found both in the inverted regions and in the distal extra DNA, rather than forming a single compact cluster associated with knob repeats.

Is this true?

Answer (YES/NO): NO